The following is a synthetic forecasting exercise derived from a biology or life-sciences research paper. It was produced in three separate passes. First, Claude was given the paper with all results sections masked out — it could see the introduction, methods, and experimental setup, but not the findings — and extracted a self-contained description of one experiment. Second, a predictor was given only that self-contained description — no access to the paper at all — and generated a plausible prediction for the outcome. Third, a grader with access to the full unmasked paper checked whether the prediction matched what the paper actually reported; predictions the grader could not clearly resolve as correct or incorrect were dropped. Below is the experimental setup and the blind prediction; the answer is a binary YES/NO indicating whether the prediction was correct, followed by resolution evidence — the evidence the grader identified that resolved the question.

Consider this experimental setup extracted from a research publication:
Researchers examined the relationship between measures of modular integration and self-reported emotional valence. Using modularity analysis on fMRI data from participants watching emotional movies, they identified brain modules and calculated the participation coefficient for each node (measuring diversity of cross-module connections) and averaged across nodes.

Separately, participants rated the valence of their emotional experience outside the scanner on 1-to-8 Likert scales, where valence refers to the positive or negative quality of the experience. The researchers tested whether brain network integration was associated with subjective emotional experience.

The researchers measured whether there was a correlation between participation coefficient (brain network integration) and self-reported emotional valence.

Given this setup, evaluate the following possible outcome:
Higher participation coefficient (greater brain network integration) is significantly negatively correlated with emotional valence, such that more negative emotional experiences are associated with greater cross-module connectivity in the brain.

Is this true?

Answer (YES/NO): YES